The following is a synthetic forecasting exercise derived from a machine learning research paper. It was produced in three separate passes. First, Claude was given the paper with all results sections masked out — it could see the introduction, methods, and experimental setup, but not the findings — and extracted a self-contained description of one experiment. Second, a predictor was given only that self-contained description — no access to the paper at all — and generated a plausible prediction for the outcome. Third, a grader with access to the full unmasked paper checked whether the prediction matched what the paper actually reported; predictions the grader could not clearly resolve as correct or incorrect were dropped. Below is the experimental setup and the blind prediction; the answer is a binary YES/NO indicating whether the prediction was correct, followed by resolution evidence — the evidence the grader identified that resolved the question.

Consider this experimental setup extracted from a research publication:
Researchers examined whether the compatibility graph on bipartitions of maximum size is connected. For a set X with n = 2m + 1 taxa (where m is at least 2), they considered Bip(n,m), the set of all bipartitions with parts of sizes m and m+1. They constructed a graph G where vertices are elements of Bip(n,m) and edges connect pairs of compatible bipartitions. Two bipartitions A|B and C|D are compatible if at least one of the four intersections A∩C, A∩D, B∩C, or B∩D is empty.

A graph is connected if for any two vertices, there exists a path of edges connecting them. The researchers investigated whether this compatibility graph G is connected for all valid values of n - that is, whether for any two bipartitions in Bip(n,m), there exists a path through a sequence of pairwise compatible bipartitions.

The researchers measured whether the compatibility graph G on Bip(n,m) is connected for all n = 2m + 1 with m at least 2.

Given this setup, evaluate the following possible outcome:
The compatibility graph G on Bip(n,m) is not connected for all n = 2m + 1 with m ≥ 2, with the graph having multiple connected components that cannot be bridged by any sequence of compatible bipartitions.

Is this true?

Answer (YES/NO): NO